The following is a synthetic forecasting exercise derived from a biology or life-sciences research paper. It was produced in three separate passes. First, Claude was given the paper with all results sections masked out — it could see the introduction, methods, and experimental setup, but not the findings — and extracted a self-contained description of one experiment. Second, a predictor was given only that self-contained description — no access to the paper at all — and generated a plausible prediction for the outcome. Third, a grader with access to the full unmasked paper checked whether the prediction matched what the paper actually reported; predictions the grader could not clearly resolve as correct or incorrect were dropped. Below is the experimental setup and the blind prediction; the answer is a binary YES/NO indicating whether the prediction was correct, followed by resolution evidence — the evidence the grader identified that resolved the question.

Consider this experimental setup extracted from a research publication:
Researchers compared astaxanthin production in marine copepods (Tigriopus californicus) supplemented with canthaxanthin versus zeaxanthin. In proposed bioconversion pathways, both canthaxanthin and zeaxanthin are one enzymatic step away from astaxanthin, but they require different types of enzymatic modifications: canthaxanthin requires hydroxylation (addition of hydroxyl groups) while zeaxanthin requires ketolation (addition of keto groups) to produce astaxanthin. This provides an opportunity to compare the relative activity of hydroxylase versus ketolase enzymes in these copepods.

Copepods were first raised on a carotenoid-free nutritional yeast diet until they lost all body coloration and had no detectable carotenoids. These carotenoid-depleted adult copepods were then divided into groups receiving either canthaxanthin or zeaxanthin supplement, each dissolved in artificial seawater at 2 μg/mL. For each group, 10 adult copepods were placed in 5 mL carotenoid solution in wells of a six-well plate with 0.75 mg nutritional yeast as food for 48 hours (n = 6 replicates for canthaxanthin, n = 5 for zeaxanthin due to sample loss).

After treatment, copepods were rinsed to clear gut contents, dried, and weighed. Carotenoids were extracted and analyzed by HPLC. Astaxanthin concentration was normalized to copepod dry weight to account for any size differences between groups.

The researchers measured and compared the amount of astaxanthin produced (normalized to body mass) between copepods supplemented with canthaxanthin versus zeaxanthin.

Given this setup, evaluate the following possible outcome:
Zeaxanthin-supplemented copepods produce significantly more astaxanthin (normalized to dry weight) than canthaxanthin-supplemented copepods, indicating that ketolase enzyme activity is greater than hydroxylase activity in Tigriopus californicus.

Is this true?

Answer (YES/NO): NO